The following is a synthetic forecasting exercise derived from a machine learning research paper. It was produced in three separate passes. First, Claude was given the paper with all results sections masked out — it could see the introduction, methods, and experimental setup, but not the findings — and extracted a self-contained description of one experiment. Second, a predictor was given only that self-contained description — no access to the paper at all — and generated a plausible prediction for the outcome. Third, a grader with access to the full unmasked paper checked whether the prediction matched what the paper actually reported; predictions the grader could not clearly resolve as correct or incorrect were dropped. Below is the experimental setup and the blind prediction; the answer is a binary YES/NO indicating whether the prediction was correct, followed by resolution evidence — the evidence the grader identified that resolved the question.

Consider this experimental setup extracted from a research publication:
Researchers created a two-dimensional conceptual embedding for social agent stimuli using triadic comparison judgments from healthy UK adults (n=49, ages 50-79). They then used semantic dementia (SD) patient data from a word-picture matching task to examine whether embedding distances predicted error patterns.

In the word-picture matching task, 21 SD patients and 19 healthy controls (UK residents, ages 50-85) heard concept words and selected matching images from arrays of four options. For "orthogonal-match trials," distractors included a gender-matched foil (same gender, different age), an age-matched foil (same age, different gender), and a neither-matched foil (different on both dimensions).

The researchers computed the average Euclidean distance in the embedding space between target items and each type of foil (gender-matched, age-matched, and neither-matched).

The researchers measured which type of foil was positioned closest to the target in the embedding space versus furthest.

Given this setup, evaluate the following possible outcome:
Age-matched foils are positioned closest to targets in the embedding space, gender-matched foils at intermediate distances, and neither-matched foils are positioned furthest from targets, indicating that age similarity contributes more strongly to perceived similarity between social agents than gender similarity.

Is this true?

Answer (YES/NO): NO